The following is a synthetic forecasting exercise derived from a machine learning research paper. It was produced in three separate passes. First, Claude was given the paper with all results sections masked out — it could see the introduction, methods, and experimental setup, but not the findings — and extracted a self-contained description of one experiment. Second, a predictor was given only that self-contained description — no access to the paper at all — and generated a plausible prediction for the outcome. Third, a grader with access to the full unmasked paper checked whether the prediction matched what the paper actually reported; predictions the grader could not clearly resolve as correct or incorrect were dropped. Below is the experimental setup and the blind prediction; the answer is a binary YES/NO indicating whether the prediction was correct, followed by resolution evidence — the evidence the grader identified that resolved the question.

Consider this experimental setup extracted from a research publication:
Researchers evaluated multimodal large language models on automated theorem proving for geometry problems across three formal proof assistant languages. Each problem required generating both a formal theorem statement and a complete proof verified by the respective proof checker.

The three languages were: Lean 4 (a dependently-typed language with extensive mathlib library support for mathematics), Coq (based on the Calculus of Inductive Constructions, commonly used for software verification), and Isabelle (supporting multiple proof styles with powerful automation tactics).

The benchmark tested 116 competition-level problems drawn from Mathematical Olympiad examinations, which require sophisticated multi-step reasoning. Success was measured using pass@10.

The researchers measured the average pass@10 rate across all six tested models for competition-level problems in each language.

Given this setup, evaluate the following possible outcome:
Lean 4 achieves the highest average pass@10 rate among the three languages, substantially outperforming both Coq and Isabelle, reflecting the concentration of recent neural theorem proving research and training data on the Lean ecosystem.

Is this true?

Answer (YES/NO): NO